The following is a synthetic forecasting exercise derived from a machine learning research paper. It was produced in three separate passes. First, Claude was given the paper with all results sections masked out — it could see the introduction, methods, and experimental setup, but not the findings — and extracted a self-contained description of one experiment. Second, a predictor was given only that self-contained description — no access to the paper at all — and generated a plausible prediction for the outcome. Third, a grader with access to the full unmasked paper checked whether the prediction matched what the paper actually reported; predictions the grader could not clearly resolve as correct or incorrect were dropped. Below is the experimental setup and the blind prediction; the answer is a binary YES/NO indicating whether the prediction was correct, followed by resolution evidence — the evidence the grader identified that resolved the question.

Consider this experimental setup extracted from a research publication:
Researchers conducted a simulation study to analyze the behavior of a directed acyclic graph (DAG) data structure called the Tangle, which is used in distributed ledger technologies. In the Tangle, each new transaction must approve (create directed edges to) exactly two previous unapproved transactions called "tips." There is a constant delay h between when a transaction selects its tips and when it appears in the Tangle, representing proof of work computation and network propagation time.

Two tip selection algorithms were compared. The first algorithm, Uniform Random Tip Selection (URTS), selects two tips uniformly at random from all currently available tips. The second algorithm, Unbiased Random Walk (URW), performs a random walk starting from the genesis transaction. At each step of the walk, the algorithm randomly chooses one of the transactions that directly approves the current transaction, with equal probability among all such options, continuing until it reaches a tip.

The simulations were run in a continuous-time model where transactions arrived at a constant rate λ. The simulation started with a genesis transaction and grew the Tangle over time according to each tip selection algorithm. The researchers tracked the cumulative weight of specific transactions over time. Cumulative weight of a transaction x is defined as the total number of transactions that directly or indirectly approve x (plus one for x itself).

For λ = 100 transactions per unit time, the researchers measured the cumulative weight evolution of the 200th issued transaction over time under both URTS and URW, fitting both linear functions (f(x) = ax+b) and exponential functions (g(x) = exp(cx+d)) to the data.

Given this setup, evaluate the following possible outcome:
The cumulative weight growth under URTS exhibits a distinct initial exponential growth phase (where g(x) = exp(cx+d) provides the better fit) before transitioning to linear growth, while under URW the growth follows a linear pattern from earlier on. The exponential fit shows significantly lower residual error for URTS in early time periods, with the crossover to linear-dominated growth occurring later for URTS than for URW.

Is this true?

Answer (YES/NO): NO